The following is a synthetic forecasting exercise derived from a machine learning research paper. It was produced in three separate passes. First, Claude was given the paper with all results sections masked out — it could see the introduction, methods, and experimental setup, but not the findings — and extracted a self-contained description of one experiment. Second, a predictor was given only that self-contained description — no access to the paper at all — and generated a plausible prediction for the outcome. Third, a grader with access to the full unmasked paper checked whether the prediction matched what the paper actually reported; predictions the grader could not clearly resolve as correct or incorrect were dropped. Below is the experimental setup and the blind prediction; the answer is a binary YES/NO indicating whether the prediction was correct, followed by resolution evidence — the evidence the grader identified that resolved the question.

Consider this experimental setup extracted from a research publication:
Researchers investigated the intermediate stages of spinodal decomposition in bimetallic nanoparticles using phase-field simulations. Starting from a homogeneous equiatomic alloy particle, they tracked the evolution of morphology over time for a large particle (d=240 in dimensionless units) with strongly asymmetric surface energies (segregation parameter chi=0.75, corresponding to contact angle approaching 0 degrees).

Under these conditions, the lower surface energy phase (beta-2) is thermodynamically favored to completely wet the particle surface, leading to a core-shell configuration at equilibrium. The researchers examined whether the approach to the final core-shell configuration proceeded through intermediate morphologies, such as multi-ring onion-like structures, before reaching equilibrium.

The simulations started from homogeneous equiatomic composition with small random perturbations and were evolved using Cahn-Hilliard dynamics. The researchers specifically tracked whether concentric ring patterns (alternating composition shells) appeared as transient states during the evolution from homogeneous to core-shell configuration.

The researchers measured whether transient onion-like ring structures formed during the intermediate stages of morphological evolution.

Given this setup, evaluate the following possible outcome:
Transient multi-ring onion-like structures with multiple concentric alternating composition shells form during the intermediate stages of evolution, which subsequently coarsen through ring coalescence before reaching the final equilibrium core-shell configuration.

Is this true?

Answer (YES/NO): YES